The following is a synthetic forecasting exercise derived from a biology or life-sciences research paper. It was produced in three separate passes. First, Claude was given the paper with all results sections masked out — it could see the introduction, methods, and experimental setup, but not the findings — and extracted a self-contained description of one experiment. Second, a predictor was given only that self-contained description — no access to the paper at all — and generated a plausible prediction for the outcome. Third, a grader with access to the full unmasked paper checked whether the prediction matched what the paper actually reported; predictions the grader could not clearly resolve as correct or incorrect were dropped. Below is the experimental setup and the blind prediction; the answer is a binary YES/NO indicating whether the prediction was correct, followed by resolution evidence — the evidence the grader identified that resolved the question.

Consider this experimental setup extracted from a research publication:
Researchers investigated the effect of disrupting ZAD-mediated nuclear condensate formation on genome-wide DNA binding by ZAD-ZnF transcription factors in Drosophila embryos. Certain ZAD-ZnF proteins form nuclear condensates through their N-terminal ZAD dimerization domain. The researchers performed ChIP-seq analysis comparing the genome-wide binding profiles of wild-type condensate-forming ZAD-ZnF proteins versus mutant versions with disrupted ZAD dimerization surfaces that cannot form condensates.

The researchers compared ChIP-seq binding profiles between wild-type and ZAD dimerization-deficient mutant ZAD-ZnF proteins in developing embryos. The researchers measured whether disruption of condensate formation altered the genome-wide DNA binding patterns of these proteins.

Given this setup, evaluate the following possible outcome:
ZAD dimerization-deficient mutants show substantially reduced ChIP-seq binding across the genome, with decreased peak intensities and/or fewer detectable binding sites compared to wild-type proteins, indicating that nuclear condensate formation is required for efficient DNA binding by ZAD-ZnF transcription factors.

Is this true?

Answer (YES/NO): NO